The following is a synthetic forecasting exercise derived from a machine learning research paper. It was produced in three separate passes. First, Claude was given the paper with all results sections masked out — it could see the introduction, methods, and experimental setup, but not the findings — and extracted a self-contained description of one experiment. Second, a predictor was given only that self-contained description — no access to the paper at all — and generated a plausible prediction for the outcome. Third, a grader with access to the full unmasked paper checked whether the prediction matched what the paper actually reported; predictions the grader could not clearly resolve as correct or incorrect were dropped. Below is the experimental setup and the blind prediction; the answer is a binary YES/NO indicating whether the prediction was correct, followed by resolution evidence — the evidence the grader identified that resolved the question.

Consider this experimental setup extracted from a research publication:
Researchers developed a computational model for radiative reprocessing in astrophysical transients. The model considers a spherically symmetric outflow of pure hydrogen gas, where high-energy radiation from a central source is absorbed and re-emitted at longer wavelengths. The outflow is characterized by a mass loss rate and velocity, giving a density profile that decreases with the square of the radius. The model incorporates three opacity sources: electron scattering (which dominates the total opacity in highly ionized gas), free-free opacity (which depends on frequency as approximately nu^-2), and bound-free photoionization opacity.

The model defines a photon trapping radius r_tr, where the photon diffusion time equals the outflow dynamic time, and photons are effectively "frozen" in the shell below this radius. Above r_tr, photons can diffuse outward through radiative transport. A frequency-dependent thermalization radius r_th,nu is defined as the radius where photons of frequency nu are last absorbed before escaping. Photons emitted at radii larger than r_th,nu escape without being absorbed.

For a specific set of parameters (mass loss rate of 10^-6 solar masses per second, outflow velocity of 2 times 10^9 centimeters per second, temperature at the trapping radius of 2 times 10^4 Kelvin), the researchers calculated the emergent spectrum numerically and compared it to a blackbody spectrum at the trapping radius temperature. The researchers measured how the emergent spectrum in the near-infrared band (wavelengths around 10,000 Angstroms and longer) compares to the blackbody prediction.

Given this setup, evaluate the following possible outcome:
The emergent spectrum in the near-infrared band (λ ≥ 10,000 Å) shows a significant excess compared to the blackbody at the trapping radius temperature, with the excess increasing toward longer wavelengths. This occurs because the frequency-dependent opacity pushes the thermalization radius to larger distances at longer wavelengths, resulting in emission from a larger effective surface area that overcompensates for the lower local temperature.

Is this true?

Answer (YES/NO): YES